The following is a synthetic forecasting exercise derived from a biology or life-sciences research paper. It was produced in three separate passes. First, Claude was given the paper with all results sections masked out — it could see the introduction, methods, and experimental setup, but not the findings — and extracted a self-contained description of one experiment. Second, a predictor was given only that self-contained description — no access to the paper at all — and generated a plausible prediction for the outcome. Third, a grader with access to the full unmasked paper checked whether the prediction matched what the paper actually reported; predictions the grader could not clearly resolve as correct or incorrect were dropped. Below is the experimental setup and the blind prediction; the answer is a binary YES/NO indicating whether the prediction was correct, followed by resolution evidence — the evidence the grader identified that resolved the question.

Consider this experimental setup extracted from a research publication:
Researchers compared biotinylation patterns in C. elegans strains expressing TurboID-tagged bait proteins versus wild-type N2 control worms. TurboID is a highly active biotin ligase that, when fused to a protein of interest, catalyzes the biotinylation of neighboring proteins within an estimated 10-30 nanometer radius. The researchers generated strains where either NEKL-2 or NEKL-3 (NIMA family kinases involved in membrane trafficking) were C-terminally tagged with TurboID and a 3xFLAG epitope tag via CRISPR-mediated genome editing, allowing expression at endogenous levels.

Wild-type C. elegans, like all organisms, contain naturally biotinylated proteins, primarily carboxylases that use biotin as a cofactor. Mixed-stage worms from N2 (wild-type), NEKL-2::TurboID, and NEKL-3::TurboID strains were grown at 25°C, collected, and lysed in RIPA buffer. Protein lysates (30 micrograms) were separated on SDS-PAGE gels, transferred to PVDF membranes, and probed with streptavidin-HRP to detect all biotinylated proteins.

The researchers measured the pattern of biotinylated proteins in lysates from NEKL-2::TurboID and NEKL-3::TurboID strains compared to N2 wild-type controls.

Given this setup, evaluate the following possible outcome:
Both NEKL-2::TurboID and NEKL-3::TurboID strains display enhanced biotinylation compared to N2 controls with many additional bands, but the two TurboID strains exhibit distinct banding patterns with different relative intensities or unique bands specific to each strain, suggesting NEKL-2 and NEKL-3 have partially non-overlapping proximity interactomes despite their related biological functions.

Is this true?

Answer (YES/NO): NO